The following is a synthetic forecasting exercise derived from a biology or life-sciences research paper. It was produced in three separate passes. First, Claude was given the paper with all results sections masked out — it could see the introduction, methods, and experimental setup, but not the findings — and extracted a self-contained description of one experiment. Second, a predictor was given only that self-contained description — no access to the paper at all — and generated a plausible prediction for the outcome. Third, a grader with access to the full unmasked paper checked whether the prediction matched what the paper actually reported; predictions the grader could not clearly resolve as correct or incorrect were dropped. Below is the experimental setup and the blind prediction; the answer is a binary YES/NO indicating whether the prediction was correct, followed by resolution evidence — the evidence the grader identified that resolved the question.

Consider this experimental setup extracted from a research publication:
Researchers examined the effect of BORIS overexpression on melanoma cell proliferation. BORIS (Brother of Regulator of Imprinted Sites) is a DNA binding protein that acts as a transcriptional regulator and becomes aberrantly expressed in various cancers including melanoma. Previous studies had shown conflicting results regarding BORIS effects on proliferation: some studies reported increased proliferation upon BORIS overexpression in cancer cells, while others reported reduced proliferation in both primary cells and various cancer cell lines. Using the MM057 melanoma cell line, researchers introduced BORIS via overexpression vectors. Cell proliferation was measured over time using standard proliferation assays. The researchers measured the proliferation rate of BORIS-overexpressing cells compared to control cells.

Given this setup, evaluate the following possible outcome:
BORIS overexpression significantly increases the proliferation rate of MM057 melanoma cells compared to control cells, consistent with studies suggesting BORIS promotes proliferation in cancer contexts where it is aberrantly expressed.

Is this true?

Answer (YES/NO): NO